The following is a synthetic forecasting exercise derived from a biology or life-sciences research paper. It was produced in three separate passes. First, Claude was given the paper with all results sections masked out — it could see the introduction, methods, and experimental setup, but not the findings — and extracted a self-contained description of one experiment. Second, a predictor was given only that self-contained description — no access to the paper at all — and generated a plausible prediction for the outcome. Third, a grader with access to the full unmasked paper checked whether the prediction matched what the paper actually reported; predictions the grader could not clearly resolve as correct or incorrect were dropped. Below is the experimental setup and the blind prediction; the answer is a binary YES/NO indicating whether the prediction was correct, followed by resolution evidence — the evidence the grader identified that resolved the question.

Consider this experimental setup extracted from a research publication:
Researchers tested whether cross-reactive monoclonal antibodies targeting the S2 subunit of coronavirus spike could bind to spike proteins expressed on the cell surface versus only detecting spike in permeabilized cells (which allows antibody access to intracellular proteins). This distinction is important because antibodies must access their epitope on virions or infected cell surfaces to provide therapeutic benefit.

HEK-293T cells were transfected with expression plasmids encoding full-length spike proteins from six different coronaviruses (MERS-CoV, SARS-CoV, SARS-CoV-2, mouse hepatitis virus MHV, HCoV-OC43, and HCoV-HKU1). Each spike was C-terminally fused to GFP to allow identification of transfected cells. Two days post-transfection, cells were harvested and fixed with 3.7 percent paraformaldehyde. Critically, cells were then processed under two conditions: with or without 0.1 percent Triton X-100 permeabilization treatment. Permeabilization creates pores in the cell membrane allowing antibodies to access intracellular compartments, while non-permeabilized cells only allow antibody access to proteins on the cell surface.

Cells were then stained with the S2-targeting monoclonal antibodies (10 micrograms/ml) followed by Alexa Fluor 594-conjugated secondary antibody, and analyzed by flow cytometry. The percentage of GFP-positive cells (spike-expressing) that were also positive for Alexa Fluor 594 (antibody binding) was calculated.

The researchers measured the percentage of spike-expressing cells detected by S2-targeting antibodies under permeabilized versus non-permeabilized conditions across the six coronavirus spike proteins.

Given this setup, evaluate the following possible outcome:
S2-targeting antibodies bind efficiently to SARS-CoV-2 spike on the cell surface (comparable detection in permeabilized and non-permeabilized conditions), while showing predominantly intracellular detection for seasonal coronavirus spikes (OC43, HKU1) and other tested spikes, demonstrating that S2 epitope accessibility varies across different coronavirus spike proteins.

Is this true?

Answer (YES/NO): NO